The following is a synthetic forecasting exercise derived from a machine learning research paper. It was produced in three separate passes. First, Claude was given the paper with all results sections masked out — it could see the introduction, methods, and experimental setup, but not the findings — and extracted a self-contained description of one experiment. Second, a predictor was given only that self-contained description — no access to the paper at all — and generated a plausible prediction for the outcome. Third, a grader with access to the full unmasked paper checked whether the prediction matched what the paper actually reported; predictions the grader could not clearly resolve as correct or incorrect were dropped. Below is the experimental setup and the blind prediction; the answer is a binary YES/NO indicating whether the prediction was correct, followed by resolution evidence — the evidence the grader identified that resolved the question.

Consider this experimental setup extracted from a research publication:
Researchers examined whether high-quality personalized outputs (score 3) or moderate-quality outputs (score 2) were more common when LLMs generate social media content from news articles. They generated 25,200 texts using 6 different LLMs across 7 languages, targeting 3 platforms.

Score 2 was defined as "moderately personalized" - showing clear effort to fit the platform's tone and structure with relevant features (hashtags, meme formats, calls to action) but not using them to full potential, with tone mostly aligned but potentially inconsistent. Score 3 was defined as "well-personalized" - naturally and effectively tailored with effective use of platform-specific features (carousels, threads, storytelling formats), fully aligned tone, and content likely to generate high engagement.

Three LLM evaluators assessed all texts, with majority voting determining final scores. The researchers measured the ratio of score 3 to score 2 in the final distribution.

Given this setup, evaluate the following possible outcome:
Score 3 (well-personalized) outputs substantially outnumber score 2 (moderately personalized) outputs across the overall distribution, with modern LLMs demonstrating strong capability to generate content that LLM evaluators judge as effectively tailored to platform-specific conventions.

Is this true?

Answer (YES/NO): NO